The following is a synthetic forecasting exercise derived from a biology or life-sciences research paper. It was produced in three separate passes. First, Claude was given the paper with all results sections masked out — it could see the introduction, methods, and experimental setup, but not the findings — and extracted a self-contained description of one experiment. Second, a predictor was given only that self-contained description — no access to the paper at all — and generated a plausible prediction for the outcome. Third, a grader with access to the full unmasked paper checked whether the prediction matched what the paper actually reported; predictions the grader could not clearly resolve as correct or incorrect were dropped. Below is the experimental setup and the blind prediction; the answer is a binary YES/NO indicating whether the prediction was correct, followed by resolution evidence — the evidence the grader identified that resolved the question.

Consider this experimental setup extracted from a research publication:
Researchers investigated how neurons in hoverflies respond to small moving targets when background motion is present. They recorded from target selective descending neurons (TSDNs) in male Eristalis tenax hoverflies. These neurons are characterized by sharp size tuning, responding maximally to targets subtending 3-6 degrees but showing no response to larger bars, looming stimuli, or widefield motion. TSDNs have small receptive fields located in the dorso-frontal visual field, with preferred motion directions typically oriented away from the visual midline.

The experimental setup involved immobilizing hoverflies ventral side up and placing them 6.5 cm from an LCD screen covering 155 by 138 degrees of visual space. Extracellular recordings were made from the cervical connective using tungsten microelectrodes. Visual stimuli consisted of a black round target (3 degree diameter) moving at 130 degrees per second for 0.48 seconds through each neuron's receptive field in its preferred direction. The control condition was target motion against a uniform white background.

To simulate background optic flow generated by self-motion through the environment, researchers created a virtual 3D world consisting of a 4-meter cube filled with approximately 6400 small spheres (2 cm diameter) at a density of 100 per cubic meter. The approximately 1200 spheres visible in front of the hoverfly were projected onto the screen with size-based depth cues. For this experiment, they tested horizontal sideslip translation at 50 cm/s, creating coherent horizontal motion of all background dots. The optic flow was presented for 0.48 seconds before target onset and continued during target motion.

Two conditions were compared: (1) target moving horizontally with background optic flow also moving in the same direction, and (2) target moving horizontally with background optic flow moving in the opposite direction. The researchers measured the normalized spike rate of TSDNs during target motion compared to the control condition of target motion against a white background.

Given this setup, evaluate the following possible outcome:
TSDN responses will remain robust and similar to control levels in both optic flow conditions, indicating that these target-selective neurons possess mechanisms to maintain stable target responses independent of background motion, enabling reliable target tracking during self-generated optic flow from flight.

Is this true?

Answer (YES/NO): NO